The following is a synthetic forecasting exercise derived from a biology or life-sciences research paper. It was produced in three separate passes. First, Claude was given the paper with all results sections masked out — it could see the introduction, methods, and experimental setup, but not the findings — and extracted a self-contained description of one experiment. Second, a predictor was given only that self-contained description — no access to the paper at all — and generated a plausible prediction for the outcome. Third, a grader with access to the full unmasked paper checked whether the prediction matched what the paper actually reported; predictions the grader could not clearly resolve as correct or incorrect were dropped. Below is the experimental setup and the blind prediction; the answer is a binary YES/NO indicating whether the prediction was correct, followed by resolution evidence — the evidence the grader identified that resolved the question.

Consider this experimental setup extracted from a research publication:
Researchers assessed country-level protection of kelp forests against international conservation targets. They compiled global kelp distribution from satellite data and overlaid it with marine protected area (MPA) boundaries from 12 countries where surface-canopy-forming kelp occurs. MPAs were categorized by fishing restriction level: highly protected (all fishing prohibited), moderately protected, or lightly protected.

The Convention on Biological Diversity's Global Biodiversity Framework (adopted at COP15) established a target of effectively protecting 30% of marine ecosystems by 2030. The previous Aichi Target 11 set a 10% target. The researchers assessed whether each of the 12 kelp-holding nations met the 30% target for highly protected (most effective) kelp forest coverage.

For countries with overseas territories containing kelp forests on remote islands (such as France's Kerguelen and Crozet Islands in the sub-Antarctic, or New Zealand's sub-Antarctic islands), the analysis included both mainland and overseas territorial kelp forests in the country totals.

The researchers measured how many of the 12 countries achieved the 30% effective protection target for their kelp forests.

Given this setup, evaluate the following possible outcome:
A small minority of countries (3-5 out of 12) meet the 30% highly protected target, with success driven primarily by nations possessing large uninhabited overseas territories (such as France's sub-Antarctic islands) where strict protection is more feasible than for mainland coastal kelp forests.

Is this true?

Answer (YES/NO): NO